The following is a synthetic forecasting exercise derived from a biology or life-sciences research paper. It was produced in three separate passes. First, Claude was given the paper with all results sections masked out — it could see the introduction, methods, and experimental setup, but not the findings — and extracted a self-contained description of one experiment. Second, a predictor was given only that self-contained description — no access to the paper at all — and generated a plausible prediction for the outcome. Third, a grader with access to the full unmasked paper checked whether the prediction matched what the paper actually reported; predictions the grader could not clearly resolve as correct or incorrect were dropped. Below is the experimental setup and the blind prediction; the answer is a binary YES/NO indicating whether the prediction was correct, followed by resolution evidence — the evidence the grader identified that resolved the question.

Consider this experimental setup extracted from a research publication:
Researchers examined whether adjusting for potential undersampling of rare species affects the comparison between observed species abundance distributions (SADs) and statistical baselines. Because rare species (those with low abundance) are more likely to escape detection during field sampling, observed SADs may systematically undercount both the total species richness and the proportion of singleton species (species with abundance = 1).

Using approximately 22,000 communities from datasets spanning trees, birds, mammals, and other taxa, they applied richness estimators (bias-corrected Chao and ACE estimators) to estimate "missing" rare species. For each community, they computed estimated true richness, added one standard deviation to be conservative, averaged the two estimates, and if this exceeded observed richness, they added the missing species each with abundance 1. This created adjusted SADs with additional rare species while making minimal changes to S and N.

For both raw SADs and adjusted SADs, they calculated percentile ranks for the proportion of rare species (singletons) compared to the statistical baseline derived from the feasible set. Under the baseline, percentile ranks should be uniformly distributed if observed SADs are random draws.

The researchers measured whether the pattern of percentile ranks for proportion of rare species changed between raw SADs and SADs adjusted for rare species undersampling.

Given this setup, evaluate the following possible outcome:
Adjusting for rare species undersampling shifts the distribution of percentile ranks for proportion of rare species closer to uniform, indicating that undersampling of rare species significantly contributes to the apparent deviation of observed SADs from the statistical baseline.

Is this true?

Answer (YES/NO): NO